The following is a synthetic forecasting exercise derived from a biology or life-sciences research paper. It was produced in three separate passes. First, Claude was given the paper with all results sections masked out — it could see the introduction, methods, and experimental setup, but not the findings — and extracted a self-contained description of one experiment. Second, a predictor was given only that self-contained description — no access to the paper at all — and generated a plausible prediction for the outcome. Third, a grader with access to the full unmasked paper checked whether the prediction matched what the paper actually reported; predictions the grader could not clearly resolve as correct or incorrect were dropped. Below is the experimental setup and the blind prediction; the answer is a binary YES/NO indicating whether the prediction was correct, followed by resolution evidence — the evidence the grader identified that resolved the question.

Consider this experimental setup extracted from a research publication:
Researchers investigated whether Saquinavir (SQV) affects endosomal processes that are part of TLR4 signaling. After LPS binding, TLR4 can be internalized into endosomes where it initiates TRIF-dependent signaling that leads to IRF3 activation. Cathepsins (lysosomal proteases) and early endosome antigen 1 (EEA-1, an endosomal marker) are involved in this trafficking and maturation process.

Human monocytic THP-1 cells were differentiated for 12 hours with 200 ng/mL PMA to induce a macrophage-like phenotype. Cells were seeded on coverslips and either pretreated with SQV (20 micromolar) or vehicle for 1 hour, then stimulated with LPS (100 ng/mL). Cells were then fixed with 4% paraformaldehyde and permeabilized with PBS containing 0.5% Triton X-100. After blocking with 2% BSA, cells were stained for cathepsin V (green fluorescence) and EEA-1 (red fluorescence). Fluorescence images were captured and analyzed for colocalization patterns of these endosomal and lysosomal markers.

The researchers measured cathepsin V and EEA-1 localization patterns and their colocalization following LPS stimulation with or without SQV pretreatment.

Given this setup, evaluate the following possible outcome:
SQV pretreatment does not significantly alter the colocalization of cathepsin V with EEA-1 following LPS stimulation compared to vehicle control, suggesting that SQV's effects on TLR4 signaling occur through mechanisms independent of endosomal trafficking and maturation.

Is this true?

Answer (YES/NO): NO